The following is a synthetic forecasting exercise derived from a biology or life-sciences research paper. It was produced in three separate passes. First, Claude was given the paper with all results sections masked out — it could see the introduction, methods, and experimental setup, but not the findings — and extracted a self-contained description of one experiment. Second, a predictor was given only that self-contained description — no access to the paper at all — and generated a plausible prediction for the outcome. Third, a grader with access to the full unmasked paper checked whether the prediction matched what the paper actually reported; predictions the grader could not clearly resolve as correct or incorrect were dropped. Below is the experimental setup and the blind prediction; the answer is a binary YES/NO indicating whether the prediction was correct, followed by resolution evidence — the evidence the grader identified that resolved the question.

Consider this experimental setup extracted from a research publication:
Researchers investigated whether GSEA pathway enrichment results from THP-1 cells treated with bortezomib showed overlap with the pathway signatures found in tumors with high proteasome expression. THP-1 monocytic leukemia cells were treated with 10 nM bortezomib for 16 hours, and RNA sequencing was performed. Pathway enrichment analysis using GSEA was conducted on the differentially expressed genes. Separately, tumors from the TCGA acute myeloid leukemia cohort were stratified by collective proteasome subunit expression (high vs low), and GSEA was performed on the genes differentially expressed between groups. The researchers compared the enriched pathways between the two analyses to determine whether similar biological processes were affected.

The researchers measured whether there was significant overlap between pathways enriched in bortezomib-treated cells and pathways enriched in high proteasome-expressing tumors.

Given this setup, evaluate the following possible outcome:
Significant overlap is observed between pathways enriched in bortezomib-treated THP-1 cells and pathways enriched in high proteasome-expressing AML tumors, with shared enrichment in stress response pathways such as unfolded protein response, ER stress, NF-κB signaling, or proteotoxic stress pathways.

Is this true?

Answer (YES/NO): NO